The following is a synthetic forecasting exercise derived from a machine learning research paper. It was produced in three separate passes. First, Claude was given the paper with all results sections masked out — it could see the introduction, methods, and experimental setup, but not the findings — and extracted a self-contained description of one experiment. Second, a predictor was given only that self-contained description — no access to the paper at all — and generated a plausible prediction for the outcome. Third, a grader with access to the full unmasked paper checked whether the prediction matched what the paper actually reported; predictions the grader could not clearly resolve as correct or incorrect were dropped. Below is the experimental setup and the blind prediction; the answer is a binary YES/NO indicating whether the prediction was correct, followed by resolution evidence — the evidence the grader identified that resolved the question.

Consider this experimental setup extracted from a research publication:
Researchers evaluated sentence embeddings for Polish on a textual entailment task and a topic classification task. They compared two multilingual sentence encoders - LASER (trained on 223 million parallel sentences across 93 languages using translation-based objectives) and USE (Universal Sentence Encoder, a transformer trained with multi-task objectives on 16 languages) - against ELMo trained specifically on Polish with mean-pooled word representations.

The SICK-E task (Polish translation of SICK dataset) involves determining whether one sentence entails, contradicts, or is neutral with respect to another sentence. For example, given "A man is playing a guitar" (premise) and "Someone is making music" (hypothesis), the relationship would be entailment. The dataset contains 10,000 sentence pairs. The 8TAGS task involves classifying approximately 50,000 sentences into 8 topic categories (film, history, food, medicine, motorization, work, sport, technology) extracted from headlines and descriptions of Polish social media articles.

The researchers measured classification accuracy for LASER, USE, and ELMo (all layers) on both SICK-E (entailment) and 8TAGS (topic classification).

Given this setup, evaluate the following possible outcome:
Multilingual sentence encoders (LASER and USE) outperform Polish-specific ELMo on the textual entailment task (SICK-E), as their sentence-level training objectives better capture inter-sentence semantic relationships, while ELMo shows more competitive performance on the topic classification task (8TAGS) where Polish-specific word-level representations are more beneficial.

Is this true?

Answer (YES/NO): YES